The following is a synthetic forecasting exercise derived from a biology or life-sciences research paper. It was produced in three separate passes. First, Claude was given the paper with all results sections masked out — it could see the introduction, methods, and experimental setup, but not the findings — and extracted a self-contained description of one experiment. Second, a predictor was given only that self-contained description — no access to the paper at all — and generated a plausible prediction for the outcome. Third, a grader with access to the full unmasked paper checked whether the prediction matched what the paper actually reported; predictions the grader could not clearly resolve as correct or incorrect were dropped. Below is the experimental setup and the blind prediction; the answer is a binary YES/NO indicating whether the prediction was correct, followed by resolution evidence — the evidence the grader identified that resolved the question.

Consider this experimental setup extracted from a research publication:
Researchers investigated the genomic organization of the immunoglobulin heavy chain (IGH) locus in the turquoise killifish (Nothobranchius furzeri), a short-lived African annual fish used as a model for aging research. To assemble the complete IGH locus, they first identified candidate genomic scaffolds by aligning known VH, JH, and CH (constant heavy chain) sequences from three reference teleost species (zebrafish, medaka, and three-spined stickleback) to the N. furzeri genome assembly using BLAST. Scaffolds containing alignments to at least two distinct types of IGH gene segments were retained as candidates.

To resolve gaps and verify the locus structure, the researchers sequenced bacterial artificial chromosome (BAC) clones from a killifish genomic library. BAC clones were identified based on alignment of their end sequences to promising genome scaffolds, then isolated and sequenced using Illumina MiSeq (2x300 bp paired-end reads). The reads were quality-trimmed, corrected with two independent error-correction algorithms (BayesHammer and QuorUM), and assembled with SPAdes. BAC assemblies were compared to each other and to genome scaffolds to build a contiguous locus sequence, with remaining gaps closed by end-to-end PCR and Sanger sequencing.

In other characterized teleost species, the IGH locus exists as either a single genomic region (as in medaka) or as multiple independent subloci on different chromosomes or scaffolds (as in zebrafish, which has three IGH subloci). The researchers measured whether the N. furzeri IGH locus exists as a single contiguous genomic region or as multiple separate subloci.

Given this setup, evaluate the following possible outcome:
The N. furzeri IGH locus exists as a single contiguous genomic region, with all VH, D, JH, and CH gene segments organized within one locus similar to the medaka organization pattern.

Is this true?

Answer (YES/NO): NO